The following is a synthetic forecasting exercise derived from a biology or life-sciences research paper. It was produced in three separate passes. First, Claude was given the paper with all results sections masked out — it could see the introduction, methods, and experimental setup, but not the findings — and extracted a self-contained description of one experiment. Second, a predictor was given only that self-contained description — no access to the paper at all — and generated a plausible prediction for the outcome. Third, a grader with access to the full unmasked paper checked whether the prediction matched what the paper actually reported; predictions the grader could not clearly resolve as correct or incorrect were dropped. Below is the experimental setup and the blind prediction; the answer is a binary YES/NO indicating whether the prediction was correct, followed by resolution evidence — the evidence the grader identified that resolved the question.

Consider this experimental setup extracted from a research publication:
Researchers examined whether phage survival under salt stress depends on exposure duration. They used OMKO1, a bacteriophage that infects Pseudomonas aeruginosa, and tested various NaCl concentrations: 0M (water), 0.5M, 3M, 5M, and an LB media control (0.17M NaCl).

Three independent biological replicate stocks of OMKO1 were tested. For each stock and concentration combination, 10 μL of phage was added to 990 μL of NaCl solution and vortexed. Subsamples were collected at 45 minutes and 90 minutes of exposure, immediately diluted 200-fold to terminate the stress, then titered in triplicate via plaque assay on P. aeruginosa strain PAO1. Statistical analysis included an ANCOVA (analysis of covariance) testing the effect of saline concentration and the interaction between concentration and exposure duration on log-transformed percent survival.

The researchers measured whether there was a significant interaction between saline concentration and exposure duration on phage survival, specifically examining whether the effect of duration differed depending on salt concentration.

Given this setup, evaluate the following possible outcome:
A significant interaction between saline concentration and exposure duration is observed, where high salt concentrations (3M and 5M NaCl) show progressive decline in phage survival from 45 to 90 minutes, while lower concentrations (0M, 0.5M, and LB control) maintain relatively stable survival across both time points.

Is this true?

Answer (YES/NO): NO